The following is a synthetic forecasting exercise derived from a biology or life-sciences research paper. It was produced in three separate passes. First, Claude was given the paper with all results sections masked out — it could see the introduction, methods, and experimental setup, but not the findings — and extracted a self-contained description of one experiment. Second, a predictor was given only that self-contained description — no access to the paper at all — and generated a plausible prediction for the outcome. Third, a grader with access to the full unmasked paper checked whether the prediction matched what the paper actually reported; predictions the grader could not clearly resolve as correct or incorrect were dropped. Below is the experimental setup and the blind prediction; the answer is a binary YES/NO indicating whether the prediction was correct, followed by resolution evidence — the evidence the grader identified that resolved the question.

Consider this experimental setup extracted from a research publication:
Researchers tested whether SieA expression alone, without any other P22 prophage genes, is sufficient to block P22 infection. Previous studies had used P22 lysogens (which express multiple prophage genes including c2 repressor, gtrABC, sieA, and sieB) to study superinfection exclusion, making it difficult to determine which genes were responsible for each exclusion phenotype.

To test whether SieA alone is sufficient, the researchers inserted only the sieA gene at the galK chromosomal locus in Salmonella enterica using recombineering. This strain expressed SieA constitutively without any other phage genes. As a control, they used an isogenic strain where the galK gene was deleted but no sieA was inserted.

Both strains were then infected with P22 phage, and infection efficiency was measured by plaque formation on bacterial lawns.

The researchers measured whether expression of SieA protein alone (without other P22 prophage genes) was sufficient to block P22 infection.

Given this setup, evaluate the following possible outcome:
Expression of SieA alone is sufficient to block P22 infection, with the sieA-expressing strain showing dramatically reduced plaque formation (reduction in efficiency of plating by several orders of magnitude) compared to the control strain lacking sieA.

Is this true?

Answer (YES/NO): YES